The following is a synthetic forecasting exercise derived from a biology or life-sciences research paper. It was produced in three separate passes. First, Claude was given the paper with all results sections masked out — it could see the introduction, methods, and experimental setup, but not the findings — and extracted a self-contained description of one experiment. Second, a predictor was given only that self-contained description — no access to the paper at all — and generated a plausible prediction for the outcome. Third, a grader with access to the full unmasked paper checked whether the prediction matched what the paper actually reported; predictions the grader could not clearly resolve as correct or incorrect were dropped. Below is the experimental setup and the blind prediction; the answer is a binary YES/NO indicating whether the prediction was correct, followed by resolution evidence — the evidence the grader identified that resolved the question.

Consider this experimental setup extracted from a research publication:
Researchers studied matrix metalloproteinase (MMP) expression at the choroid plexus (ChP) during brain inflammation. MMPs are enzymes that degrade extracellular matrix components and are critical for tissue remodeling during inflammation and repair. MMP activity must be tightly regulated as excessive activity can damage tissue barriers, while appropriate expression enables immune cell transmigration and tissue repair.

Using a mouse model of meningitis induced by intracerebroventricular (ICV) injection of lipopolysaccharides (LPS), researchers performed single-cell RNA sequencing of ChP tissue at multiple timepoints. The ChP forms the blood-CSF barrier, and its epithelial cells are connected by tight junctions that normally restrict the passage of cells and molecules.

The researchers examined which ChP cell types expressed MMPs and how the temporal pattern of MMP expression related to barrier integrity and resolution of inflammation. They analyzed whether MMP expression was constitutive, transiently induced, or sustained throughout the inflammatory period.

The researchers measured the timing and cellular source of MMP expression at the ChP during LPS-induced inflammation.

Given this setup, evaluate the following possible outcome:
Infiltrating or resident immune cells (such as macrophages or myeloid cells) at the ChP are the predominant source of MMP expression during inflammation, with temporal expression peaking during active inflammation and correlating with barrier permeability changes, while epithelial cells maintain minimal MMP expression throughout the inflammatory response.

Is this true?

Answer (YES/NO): NO